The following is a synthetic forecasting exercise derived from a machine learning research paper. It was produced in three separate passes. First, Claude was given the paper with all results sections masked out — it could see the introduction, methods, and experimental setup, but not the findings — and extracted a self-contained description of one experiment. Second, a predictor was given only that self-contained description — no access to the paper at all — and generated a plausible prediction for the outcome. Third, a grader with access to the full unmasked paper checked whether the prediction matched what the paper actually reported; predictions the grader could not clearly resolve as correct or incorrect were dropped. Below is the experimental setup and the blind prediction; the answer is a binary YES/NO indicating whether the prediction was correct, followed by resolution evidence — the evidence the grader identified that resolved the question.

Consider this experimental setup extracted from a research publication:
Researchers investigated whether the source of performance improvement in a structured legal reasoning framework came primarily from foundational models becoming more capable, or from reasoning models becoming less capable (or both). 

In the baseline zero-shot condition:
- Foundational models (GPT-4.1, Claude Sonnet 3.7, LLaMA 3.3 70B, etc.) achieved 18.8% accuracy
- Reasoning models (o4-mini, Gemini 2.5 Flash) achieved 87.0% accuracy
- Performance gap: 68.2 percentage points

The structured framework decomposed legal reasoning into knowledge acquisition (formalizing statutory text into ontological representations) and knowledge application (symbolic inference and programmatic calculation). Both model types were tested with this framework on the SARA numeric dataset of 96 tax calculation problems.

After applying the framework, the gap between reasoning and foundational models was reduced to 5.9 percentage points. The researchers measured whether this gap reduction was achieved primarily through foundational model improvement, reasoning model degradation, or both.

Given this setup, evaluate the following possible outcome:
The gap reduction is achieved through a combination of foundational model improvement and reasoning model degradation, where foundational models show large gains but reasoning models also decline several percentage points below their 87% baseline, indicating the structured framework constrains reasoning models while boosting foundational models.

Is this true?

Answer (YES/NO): YES